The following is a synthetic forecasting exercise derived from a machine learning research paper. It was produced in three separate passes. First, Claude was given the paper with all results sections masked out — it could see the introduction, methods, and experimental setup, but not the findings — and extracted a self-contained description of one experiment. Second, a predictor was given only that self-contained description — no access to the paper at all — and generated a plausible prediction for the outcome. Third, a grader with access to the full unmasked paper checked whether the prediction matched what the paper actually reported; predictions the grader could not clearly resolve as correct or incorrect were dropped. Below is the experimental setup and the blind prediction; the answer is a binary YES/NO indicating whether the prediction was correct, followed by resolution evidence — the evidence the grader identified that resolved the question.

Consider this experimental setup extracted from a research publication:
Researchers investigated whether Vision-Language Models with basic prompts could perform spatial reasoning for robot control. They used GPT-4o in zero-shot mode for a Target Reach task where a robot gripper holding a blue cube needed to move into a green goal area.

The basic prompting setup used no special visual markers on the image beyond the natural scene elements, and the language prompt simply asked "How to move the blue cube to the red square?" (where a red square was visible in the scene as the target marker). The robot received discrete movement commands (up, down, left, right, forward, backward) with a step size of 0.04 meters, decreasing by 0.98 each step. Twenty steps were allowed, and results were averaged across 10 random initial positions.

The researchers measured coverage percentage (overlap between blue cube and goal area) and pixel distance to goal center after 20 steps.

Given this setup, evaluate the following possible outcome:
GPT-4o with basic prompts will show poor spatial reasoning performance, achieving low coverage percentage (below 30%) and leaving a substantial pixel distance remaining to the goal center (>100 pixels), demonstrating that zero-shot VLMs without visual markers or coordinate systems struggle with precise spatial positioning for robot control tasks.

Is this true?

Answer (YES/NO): YES